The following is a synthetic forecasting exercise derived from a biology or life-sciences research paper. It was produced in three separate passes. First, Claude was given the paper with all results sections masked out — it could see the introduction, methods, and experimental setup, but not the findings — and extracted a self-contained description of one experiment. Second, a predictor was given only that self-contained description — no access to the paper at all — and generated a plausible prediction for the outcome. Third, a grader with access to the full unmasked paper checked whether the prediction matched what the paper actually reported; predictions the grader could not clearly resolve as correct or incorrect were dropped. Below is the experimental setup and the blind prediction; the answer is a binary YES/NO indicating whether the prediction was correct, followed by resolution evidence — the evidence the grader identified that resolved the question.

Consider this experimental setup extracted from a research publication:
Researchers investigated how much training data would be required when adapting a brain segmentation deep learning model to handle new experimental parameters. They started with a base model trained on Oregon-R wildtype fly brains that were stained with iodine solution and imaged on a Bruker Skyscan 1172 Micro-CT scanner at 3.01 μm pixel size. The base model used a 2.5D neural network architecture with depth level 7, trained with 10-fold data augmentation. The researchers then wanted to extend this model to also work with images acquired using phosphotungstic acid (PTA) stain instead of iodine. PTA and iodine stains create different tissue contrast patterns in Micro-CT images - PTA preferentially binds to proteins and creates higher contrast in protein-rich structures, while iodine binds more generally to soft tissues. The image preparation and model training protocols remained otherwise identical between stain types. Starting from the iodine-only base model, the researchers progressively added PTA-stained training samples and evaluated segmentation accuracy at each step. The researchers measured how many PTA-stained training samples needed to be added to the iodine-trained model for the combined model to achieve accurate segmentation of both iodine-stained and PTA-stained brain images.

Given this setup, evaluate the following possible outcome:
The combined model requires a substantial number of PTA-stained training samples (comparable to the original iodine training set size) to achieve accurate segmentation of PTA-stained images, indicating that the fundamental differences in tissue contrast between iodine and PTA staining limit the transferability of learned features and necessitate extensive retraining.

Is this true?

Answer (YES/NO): NO